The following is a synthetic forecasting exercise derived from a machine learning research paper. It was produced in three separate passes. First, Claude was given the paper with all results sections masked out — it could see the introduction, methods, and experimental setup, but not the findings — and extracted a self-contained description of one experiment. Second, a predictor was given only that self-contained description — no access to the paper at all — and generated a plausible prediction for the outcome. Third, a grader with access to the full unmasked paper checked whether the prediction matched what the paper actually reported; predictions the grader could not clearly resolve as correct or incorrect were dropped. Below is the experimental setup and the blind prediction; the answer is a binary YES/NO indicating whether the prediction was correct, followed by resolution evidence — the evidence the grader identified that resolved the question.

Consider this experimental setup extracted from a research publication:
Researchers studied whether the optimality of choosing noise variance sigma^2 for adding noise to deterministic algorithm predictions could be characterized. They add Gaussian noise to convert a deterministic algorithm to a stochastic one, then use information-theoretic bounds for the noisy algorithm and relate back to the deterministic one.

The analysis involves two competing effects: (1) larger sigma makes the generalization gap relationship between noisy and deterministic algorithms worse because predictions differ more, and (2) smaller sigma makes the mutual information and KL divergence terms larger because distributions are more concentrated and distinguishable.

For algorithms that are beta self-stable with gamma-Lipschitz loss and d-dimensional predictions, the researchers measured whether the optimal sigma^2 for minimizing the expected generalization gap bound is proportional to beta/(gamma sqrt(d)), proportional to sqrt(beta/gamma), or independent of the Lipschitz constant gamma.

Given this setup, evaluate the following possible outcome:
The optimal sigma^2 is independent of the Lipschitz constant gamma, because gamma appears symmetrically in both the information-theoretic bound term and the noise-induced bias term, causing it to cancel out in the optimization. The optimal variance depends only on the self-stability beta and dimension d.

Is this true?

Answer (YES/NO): NO